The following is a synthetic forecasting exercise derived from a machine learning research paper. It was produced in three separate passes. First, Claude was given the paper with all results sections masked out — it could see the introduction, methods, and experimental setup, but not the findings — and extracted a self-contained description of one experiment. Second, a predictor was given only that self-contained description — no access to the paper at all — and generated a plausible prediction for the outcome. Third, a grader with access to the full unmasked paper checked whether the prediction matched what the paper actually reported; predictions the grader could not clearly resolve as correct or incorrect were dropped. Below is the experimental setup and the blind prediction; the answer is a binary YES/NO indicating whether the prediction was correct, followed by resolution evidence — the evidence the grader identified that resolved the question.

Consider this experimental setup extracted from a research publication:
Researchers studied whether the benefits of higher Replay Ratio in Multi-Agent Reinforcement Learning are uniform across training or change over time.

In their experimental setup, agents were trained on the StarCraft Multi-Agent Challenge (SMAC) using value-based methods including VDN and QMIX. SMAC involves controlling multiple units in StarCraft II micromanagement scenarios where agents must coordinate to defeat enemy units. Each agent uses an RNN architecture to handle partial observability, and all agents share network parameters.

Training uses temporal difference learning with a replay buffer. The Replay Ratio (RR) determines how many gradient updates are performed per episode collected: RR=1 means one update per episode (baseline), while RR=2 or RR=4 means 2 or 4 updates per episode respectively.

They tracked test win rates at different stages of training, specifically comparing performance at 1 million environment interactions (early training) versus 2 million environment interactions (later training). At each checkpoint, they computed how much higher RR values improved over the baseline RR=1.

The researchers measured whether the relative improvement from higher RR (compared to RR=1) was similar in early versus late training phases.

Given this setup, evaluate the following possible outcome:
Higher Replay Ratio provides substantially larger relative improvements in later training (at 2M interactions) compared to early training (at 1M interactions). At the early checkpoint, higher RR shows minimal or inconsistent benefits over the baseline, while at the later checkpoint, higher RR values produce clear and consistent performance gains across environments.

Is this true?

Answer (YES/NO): NO